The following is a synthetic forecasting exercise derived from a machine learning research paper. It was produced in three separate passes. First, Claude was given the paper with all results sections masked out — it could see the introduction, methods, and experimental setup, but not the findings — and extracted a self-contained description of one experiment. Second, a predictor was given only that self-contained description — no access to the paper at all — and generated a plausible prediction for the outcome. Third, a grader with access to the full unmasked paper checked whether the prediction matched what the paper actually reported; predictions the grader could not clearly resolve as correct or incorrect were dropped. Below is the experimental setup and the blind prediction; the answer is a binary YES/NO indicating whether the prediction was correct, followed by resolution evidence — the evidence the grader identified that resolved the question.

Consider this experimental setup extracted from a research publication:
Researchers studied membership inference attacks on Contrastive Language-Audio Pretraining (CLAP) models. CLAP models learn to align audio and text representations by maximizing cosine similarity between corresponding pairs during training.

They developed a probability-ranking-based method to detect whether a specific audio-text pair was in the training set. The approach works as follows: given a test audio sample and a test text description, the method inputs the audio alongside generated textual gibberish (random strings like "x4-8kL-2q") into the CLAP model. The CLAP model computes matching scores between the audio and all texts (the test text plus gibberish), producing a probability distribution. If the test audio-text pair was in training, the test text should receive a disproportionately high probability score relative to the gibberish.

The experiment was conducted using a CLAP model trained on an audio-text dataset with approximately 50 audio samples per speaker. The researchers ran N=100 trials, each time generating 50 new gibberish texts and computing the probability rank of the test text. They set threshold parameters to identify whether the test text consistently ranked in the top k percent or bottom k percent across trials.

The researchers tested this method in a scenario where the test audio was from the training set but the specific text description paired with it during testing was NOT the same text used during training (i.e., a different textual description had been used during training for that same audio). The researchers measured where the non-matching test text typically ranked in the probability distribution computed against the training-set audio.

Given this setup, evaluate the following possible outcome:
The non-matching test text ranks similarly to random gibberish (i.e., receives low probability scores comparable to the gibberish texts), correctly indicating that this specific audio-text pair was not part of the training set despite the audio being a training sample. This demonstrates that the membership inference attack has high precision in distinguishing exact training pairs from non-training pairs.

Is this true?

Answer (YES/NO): YES